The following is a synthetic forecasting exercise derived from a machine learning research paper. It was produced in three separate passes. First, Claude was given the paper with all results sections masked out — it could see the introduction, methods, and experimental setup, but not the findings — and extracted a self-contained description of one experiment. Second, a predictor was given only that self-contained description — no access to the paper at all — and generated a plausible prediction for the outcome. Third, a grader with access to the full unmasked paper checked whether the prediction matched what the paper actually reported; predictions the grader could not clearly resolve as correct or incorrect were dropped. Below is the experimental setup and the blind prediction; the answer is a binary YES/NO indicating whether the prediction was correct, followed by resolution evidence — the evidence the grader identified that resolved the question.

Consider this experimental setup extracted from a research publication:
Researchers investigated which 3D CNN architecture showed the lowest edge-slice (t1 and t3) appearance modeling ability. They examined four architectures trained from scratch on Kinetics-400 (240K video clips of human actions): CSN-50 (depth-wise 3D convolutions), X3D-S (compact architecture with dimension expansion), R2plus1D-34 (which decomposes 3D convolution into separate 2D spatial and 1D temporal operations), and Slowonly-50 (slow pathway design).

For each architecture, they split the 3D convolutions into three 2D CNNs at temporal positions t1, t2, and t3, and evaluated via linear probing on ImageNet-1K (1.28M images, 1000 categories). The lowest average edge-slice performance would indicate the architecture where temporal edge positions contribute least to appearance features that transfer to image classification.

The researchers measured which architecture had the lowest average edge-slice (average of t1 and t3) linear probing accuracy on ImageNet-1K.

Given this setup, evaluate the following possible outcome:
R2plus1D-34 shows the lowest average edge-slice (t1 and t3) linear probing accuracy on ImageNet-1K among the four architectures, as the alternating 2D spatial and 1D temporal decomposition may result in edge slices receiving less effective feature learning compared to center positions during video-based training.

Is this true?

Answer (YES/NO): YES